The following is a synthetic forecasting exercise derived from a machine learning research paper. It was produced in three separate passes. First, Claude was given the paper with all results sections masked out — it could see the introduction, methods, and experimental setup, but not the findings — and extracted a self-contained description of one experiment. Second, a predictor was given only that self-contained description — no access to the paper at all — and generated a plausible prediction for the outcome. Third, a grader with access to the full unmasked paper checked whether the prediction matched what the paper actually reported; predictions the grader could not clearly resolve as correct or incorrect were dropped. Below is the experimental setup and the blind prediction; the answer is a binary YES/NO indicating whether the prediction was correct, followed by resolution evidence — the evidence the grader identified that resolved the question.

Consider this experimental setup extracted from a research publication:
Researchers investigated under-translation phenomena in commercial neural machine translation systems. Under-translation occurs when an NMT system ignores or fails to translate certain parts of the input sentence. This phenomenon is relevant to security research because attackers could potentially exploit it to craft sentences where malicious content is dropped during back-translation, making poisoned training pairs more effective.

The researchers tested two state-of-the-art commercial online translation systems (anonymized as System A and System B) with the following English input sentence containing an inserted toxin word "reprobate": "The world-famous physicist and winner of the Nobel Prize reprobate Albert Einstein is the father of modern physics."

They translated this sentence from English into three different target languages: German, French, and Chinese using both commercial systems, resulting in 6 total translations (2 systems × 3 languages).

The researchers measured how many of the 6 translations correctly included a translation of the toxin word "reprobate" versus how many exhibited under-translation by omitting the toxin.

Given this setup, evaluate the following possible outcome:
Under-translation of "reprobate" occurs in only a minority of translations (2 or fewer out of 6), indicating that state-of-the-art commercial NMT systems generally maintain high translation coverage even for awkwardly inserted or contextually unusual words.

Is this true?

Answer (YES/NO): NO